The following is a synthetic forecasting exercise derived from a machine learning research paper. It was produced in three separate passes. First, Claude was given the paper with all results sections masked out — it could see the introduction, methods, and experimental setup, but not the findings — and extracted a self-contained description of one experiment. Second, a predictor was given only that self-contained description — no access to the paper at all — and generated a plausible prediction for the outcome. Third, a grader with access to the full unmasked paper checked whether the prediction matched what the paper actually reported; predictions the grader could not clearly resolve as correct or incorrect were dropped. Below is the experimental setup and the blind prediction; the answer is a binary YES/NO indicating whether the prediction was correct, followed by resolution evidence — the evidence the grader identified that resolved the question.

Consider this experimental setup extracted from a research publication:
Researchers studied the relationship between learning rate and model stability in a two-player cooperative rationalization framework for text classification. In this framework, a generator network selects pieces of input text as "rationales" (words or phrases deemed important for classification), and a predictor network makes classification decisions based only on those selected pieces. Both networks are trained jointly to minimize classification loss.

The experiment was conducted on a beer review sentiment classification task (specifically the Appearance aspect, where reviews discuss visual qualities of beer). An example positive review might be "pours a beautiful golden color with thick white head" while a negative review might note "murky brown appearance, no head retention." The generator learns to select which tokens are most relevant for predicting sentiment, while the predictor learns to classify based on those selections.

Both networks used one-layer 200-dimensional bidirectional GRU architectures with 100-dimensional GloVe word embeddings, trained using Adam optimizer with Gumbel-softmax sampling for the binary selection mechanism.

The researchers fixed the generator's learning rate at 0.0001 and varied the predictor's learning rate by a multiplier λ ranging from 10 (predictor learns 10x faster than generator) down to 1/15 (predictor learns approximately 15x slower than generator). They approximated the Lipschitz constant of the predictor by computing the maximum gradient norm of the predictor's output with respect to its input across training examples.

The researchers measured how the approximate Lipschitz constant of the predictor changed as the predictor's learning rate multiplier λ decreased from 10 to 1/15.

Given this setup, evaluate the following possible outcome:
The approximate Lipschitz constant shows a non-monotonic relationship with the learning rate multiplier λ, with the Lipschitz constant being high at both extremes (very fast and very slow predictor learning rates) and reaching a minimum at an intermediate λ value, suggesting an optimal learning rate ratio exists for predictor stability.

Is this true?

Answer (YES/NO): NO